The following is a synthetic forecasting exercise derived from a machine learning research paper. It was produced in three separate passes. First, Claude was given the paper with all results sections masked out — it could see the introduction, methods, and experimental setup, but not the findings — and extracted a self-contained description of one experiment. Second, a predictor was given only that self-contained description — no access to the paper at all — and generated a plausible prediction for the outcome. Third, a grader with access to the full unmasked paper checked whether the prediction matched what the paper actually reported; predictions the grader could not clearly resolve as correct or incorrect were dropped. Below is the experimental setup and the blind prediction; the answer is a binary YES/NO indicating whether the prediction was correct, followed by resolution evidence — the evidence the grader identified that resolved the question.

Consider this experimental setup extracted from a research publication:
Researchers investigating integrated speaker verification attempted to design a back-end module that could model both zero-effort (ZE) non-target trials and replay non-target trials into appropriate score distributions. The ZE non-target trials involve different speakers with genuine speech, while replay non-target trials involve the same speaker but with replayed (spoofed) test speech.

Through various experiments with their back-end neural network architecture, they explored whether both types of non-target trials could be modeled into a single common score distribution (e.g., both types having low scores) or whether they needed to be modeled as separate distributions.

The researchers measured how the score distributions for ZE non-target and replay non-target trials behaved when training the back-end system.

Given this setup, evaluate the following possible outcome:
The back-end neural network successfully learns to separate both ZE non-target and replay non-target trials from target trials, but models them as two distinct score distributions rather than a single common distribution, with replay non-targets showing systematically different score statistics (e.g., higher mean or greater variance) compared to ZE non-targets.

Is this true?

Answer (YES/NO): NO